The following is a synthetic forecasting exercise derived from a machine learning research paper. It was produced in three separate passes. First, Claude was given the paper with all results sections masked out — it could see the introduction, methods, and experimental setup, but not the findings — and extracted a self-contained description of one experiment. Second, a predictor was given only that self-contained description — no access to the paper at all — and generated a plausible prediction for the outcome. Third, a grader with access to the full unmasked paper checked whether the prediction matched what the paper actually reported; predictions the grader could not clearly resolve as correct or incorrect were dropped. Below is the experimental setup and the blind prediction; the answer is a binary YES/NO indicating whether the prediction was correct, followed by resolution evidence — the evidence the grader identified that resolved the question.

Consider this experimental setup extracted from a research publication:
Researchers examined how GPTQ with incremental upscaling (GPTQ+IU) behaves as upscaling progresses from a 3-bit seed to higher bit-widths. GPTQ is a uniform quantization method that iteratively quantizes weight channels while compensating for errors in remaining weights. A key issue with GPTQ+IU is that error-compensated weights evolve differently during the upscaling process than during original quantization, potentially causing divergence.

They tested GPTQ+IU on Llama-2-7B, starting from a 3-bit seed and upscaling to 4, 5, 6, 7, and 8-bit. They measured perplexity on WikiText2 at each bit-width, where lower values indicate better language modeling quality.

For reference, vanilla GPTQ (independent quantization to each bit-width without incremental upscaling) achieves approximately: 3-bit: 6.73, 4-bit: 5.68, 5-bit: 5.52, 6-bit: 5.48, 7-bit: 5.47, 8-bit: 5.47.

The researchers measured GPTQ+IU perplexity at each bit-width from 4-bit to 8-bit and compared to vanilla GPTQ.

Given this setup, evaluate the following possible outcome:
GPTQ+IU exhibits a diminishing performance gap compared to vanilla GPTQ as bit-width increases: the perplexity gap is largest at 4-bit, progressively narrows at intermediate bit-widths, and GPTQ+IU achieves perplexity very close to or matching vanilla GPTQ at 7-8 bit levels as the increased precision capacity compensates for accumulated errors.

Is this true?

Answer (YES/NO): NO